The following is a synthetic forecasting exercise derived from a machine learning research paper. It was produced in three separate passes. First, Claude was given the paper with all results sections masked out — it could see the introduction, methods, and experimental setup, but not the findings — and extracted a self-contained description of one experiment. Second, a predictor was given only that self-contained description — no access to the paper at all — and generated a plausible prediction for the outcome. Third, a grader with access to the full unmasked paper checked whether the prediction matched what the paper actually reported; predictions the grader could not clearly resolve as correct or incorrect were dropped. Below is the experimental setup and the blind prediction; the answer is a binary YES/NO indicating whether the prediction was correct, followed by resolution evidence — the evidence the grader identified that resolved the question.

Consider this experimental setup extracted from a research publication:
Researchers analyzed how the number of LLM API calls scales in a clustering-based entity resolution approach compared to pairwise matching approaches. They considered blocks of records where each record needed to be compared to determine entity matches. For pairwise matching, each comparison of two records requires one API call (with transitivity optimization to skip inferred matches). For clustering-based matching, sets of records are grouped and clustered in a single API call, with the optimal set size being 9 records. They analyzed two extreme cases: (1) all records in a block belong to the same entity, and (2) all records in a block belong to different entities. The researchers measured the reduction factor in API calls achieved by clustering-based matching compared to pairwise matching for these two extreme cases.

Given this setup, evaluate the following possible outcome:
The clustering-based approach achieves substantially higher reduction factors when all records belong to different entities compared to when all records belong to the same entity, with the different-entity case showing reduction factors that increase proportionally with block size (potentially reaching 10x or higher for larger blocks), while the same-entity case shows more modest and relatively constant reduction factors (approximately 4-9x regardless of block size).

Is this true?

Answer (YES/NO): NO